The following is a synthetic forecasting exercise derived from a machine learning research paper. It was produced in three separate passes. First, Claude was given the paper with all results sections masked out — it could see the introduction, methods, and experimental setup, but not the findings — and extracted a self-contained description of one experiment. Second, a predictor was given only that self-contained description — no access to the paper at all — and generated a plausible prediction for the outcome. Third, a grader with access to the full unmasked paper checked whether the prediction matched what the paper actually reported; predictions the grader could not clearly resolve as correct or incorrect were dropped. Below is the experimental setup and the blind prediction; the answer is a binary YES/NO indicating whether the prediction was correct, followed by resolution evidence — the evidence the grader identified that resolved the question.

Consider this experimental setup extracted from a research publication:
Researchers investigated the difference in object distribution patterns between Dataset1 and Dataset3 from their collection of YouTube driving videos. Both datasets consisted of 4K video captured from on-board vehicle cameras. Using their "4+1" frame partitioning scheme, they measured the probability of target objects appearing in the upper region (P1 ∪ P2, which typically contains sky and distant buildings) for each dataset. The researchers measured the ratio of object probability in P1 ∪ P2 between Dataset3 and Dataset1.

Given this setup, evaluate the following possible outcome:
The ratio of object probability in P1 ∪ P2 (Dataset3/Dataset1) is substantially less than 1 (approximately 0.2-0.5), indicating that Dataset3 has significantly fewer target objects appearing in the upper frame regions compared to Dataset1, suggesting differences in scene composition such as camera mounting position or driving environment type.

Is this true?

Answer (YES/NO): NO